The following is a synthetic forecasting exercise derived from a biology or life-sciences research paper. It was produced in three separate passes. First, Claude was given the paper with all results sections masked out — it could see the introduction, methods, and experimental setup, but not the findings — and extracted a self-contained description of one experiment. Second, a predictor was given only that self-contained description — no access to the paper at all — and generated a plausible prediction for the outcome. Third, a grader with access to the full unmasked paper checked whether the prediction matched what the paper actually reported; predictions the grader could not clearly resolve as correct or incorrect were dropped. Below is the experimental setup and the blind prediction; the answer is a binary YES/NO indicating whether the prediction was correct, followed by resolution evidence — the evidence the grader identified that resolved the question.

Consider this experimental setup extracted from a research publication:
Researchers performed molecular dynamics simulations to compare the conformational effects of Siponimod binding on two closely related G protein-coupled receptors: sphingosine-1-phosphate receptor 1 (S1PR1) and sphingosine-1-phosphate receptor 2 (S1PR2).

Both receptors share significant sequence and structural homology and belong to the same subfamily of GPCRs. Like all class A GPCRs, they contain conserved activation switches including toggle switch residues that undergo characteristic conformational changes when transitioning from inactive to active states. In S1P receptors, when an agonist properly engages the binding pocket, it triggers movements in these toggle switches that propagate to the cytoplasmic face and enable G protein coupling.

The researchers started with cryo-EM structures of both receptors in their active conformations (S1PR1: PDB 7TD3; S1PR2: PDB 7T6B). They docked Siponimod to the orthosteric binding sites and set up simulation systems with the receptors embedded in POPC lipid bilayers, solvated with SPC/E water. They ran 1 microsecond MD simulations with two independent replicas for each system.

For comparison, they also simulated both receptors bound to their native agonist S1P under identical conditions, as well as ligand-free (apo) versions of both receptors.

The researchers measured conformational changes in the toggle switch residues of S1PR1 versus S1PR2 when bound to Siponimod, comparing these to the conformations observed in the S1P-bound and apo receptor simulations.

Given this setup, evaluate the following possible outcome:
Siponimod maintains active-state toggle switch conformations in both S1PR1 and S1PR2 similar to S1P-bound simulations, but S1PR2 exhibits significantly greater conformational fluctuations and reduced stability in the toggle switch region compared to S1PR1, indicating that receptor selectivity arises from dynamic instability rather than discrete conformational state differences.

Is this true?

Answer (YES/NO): NO